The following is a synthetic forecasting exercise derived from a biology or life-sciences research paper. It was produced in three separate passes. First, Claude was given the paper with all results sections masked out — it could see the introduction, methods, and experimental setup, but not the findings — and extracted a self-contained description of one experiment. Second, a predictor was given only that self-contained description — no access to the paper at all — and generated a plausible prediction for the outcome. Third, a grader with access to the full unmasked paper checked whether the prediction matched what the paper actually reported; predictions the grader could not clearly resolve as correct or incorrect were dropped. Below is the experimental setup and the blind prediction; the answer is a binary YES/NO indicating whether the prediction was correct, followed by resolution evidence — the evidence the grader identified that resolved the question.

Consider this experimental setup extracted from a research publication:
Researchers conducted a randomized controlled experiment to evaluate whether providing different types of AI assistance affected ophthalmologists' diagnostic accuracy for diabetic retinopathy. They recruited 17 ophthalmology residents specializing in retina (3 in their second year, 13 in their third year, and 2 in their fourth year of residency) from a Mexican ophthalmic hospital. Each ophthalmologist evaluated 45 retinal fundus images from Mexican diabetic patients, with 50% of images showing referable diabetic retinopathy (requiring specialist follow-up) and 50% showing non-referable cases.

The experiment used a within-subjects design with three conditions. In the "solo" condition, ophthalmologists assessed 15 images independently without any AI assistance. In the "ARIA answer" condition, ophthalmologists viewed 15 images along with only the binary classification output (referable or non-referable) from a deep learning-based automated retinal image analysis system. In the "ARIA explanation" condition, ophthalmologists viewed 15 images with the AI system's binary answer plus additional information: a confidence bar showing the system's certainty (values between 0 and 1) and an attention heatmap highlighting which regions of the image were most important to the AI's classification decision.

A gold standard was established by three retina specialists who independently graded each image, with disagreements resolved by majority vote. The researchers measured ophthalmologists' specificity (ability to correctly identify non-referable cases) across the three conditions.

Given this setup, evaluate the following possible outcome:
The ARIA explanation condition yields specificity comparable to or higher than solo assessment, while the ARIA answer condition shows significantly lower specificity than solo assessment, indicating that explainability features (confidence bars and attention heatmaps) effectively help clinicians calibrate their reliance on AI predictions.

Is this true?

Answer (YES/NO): NO